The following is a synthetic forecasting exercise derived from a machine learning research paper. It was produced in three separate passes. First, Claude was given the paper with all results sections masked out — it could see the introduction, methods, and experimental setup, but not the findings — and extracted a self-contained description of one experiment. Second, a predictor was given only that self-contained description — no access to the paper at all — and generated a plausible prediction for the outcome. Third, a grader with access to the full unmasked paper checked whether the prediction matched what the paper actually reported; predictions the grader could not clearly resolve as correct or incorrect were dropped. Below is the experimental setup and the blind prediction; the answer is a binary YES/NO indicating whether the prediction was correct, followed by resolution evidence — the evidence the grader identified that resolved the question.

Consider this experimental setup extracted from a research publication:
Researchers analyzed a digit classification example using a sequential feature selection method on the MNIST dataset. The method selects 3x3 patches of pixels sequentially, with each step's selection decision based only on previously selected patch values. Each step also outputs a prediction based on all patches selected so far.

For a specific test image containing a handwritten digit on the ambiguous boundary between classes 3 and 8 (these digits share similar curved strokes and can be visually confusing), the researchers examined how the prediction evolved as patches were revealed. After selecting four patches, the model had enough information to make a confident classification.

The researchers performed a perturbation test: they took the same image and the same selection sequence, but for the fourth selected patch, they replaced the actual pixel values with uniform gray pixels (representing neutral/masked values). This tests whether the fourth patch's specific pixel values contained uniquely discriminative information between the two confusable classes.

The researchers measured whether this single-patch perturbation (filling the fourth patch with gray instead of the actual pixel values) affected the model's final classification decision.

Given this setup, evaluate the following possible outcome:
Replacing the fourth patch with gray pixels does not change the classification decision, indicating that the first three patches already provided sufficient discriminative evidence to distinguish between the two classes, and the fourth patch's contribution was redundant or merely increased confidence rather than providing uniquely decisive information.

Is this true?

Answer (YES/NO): NO